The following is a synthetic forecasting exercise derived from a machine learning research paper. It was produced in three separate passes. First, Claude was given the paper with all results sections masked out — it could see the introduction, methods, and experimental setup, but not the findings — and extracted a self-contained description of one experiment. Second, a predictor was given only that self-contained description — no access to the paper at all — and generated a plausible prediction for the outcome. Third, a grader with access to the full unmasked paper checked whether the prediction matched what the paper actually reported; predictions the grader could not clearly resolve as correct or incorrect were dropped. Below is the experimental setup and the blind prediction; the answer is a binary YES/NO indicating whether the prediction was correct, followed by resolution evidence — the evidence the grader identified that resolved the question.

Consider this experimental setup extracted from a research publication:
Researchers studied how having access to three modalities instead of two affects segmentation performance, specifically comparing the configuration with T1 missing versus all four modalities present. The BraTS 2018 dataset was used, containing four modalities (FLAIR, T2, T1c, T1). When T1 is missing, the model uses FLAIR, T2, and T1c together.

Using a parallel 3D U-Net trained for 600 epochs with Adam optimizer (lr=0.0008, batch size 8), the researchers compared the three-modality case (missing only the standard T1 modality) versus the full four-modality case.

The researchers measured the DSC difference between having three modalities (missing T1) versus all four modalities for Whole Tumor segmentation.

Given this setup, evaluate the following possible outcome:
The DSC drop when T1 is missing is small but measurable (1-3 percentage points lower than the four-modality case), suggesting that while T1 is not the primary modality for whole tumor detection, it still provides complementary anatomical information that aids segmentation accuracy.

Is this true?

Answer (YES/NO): NO